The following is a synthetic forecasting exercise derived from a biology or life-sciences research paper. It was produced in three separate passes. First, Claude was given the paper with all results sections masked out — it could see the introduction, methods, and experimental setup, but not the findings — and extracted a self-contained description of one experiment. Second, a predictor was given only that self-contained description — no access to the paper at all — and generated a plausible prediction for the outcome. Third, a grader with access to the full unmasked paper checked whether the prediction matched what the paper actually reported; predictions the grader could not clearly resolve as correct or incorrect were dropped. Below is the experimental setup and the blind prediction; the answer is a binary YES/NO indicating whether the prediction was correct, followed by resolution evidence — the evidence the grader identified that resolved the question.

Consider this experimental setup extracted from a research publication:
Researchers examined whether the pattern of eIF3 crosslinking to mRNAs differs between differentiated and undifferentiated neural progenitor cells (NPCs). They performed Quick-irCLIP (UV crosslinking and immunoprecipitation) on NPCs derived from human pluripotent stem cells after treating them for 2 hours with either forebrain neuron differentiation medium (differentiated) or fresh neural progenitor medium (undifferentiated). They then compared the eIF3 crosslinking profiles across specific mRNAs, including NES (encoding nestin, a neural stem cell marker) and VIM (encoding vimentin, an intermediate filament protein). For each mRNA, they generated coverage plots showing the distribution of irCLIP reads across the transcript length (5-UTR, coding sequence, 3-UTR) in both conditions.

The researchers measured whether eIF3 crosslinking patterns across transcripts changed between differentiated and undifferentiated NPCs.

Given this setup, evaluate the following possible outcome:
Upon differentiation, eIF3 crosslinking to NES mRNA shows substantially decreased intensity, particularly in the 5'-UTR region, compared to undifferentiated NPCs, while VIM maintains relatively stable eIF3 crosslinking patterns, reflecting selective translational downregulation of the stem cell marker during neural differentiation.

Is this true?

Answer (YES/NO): NO